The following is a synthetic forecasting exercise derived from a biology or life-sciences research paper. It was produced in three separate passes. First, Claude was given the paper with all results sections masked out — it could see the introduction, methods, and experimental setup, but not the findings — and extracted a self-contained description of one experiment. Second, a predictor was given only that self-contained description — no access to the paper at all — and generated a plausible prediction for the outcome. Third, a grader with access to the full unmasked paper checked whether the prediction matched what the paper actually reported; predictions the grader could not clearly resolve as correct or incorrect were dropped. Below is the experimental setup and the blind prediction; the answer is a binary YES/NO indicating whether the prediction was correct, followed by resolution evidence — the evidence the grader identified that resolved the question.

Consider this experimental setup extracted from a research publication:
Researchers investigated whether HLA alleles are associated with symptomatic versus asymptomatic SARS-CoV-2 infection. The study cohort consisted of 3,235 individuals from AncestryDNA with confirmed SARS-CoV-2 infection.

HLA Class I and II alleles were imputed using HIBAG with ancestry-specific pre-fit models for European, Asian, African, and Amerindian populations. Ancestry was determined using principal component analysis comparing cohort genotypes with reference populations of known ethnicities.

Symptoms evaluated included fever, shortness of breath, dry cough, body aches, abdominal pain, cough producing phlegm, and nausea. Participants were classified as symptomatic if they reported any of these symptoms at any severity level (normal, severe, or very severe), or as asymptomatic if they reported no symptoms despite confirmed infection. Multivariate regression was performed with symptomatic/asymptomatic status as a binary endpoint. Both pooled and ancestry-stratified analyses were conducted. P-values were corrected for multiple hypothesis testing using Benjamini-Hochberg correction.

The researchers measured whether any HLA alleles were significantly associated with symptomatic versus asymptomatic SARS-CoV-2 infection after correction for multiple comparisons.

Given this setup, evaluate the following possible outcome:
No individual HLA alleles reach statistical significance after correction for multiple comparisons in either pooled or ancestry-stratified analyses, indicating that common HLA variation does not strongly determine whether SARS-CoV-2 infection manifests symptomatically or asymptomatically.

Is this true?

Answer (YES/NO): NO